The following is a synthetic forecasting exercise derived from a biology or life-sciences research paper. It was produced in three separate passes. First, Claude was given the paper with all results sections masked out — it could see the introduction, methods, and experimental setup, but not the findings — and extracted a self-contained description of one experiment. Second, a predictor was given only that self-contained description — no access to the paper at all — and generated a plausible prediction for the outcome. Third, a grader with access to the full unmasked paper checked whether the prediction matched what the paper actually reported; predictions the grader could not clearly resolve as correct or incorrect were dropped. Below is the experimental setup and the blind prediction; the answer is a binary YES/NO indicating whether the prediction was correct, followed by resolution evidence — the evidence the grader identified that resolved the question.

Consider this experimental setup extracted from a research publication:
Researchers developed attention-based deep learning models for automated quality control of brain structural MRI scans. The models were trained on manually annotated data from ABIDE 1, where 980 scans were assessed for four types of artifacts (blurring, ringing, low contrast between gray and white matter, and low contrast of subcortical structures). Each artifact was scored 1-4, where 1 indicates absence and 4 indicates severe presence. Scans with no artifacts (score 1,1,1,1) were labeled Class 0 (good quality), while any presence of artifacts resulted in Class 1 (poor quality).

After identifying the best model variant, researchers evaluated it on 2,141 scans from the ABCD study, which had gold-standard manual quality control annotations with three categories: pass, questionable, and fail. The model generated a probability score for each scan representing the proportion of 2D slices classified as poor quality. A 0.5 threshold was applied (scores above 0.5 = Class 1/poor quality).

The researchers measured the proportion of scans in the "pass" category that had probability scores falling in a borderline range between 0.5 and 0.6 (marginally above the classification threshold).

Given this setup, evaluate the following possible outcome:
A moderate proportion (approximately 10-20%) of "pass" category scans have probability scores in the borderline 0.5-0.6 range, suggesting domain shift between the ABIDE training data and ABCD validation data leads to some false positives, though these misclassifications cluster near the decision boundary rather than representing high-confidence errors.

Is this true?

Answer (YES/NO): YES